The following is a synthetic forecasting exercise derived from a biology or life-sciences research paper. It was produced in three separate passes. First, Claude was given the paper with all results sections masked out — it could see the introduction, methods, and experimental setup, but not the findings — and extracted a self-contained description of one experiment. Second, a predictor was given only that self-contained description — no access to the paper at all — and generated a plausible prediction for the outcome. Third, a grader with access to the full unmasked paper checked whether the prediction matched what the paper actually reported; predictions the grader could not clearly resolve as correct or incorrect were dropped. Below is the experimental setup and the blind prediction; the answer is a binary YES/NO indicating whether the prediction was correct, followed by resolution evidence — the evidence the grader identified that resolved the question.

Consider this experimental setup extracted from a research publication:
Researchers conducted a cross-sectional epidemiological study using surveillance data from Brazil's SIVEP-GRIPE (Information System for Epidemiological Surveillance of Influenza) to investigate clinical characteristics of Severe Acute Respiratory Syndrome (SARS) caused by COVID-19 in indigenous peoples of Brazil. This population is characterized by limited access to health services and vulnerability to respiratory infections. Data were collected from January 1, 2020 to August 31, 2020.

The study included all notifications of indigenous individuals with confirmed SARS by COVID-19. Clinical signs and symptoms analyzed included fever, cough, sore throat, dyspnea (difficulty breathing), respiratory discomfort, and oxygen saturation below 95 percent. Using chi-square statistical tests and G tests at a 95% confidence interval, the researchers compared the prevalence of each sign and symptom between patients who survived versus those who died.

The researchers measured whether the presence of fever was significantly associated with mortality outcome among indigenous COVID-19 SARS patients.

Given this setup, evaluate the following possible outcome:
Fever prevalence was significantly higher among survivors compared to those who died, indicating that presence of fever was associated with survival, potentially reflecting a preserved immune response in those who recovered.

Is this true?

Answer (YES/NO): NO